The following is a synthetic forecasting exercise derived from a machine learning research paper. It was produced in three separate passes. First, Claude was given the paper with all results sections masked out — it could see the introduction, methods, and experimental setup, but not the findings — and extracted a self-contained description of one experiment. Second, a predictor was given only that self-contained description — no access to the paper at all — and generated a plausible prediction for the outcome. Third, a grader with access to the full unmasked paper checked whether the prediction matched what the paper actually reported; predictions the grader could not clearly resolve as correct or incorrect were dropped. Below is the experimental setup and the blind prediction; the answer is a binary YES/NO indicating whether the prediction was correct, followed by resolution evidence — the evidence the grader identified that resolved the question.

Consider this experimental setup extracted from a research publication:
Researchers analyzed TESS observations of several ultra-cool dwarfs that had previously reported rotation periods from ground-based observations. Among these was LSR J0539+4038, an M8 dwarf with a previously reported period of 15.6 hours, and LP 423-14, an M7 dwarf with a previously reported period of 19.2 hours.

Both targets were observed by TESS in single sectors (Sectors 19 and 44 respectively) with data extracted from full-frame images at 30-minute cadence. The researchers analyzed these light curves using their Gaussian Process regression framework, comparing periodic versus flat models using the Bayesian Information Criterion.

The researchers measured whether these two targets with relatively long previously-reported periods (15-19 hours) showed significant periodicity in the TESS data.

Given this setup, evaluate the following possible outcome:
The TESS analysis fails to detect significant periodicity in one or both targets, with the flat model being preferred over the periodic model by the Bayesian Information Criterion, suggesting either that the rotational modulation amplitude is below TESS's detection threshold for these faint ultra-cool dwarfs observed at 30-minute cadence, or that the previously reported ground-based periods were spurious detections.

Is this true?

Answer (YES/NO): YES